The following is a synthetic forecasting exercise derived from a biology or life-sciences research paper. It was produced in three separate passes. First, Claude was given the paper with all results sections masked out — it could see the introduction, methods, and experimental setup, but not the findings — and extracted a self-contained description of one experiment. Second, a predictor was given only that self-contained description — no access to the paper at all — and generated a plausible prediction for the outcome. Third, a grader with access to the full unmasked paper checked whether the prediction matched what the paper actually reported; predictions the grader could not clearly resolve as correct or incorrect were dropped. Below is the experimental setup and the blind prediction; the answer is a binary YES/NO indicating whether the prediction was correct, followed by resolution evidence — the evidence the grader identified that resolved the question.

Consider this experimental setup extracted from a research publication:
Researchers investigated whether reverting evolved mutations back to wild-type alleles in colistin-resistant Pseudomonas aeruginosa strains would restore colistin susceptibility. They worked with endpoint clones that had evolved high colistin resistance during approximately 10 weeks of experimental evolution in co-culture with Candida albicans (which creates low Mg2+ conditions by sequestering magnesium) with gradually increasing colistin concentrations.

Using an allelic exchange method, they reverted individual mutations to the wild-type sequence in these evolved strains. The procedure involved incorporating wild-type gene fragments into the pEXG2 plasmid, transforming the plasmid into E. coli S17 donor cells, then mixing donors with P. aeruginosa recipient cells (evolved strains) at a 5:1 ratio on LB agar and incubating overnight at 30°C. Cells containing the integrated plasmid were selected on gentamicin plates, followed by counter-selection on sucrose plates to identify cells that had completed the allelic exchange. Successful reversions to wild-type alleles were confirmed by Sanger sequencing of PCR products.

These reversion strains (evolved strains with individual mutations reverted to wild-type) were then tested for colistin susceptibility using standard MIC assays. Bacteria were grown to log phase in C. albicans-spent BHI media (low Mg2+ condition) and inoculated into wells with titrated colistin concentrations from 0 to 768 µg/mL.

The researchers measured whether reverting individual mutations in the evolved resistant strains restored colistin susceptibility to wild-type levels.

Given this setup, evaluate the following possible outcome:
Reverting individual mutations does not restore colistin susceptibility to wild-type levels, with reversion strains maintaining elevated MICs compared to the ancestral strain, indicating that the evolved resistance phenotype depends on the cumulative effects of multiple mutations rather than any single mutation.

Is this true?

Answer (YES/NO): NO